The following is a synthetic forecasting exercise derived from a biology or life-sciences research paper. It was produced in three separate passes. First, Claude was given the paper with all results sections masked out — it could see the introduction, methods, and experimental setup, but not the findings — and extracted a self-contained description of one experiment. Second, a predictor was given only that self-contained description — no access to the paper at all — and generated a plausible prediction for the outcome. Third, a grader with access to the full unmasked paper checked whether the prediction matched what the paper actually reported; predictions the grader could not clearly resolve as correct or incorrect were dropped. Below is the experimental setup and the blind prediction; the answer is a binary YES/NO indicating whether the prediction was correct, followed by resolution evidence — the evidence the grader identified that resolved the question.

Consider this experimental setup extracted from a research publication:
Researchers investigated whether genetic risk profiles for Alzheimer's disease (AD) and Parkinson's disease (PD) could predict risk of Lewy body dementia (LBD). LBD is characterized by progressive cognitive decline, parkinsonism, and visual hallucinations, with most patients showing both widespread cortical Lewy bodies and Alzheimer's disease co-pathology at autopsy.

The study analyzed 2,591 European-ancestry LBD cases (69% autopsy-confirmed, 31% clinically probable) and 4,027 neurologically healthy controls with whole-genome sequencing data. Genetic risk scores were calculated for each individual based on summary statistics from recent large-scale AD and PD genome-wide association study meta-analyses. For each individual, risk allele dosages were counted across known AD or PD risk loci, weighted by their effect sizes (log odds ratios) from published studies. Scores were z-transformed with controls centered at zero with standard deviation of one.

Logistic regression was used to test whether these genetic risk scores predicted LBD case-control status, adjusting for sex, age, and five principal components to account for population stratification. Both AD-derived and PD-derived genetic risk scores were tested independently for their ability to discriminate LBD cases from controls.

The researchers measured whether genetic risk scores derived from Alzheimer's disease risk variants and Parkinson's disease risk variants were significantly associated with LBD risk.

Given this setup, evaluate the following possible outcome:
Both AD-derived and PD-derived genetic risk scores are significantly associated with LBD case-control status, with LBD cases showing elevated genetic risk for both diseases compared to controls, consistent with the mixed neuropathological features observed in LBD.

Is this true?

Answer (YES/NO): YES